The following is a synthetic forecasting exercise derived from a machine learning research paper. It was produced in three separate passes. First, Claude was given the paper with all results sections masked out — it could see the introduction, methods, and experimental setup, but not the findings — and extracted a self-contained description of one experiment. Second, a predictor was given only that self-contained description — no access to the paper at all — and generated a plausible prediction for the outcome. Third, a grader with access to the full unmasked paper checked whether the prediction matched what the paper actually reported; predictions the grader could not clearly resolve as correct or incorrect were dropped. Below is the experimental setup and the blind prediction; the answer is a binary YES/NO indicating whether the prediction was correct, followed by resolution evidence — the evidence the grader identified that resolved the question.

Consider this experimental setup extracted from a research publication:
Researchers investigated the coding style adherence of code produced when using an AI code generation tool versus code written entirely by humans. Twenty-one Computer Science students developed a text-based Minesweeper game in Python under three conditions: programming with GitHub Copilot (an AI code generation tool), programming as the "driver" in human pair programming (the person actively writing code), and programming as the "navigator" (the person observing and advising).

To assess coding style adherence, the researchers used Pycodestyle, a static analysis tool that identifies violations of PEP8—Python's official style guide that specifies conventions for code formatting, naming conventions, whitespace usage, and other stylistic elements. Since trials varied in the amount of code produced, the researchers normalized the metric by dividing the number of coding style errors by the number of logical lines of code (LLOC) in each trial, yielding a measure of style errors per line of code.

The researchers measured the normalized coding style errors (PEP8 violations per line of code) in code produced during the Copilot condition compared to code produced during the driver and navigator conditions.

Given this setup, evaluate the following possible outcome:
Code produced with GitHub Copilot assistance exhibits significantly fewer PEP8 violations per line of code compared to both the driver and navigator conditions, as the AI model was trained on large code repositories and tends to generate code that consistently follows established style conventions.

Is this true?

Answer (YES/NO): NO